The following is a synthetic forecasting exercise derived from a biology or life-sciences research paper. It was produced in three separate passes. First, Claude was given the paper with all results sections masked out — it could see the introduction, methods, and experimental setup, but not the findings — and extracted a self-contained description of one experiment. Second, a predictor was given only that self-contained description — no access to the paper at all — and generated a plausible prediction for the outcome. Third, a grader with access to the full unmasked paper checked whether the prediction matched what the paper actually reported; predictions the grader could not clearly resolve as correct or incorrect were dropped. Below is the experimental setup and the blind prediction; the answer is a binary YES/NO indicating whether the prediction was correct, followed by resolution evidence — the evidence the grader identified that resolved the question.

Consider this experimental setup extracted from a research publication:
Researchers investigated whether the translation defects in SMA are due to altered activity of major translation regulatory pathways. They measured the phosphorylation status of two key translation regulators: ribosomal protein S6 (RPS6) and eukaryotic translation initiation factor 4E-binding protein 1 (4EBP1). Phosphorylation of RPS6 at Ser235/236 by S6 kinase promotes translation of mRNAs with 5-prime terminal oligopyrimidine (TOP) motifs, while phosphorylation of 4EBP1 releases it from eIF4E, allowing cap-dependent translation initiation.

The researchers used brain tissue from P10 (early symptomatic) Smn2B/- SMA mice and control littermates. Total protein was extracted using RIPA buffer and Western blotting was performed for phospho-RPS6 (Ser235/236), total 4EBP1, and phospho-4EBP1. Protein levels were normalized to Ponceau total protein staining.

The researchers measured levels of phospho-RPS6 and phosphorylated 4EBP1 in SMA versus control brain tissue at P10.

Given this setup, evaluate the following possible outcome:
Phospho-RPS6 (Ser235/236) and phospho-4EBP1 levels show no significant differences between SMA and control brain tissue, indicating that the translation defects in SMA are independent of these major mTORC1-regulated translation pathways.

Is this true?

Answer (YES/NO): YES